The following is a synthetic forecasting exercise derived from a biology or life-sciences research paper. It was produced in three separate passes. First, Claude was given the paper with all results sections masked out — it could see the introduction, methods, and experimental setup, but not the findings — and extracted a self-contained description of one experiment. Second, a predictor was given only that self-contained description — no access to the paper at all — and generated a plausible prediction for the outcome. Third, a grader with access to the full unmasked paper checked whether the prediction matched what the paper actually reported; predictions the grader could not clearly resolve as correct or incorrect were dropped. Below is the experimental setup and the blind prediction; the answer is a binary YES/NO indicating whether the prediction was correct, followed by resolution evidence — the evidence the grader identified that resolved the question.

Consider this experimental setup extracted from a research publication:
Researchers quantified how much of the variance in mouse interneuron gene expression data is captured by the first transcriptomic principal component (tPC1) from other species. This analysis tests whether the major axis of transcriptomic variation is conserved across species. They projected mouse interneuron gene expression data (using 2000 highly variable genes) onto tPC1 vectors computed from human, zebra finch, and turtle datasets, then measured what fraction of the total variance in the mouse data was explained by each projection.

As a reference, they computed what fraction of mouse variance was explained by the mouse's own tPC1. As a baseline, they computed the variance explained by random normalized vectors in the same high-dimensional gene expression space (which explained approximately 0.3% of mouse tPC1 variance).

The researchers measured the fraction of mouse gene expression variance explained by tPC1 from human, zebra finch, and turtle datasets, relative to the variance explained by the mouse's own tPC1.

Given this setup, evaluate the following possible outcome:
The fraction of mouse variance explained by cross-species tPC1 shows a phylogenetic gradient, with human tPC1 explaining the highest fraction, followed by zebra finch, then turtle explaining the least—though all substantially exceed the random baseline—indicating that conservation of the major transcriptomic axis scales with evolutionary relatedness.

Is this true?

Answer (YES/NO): NO